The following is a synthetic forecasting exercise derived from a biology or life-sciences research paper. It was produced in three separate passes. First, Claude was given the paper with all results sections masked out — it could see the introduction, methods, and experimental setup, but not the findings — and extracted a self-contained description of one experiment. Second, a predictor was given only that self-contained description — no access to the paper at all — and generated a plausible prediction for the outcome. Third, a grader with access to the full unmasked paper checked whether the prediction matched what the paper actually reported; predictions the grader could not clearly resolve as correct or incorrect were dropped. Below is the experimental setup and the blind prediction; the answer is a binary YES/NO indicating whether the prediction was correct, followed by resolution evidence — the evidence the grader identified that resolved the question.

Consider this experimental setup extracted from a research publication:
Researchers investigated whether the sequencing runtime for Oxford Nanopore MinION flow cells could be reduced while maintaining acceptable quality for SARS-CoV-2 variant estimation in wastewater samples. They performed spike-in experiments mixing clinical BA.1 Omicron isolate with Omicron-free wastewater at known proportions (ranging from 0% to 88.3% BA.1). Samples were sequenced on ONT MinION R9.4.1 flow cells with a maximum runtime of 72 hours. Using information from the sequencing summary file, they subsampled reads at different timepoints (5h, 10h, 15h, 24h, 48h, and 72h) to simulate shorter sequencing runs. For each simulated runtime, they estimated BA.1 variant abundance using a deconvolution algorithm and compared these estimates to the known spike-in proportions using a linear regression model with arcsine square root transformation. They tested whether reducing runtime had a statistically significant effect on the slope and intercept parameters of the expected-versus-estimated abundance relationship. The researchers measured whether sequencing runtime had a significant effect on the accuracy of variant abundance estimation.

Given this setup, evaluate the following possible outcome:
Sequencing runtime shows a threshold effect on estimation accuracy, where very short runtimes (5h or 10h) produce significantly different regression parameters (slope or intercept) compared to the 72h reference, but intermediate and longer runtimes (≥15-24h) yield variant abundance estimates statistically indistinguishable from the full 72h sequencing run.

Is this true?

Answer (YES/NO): NO